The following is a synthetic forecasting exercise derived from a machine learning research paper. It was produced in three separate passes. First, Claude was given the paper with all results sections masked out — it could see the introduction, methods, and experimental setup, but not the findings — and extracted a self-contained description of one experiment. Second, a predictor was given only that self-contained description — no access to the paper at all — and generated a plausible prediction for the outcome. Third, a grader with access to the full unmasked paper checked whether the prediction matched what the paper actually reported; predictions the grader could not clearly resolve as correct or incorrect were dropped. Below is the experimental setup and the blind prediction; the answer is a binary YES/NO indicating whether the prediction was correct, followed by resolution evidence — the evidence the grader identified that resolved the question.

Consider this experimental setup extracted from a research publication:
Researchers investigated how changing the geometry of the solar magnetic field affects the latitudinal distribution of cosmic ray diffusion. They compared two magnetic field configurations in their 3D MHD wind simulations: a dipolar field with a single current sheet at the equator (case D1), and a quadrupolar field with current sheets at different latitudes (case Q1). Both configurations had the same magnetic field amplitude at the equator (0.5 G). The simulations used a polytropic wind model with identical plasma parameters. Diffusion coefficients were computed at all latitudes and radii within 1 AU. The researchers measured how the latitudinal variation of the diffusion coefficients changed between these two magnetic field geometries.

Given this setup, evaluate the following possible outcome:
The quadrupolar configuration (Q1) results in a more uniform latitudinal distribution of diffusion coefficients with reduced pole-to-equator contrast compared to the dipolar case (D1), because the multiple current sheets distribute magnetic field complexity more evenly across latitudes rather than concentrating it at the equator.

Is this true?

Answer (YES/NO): NO